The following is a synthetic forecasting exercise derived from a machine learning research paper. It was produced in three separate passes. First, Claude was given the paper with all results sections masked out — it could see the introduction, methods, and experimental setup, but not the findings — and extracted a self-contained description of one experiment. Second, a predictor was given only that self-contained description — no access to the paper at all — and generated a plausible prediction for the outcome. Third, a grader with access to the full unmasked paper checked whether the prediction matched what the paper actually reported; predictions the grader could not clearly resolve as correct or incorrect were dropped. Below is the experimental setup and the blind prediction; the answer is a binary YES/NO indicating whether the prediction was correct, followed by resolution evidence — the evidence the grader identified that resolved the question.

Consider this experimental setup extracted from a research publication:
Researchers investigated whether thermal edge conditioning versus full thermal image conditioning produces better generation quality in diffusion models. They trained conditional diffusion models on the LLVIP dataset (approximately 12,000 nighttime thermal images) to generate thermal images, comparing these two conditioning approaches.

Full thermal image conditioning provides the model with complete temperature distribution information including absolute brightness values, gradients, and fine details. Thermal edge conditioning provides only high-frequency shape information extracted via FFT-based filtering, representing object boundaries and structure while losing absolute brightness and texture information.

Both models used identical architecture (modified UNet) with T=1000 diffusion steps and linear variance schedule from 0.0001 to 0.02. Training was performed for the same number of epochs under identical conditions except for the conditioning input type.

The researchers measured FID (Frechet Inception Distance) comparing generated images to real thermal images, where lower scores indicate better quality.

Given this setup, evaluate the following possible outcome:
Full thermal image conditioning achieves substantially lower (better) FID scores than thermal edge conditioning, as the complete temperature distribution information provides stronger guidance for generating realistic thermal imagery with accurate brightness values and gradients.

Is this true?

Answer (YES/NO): NO